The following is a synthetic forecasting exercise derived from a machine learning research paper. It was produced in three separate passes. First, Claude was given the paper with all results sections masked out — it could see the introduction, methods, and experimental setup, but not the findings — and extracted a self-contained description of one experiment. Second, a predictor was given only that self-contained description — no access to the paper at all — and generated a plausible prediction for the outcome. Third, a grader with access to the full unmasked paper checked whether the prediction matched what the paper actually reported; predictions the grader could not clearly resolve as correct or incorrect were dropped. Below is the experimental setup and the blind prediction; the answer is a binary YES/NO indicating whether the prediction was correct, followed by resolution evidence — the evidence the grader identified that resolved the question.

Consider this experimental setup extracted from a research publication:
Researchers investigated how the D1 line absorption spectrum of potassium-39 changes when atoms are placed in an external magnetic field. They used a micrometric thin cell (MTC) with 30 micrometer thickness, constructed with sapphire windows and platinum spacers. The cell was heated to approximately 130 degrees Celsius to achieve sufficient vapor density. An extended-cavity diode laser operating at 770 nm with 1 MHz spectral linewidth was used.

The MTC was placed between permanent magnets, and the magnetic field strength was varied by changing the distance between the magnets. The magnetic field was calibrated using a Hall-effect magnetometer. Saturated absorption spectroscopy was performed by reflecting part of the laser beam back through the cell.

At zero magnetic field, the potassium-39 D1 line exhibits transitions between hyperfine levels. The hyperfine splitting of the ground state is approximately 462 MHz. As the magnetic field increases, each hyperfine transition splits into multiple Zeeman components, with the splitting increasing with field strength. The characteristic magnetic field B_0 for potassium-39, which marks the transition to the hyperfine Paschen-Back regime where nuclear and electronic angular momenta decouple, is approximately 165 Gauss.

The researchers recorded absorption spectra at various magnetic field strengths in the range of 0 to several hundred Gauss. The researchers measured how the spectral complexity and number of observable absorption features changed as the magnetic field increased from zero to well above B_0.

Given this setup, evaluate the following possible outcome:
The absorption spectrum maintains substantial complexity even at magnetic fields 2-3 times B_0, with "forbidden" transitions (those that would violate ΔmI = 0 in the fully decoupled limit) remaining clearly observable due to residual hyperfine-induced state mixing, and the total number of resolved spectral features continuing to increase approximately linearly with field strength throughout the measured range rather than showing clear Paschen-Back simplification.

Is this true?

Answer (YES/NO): NO